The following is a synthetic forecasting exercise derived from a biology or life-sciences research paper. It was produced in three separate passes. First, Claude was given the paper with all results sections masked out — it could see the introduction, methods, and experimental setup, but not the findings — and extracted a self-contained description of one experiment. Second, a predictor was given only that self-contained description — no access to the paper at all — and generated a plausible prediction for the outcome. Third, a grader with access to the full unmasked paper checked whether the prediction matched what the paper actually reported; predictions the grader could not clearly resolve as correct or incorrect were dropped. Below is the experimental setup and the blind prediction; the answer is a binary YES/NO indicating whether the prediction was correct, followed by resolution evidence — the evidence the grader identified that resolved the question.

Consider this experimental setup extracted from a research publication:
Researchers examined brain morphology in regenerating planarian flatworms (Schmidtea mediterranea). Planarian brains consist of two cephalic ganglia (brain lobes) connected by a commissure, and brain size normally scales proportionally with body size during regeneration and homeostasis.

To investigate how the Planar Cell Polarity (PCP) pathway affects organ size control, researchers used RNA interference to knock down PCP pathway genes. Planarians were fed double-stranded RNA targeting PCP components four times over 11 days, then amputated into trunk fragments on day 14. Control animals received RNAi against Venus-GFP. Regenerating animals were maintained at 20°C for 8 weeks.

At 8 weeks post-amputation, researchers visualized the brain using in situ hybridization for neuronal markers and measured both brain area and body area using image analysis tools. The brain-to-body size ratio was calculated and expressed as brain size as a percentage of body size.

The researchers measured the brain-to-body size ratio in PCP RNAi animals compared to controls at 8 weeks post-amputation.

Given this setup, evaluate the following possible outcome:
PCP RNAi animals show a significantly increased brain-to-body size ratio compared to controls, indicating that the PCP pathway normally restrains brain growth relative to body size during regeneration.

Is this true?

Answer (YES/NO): YES